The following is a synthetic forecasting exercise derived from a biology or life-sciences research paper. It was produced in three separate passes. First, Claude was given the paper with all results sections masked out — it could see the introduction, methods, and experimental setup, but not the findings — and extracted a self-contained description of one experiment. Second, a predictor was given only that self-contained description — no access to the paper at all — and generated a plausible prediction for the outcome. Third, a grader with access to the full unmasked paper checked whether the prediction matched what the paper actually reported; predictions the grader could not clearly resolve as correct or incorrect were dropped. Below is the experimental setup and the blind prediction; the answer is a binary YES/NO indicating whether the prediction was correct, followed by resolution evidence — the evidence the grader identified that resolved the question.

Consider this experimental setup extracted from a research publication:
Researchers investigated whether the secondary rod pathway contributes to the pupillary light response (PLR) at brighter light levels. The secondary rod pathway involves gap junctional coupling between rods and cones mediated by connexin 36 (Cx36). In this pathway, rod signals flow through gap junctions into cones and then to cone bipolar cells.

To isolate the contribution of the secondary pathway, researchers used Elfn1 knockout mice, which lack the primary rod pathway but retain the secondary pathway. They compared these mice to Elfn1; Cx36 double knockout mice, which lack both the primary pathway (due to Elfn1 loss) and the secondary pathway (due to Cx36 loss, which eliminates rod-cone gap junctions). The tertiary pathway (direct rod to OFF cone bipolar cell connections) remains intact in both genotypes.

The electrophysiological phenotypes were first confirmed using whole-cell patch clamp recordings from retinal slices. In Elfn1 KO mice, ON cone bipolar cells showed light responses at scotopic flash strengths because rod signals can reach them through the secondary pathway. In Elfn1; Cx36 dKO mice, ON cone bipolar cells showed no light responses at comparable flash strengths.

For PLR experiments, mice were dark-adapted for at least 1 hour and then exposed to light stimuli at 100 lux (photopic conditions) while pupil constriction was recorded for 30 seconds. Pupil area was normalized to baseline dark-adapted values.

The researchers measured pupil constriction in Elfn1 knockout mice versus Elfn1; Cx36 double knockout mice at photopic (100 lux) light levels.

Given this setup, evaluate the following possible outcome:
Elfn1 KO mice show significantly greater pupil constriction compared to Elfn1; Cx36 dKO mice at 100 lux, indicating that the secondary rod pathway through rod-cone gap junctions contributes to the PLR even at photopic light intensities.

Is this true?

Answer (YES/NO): YES